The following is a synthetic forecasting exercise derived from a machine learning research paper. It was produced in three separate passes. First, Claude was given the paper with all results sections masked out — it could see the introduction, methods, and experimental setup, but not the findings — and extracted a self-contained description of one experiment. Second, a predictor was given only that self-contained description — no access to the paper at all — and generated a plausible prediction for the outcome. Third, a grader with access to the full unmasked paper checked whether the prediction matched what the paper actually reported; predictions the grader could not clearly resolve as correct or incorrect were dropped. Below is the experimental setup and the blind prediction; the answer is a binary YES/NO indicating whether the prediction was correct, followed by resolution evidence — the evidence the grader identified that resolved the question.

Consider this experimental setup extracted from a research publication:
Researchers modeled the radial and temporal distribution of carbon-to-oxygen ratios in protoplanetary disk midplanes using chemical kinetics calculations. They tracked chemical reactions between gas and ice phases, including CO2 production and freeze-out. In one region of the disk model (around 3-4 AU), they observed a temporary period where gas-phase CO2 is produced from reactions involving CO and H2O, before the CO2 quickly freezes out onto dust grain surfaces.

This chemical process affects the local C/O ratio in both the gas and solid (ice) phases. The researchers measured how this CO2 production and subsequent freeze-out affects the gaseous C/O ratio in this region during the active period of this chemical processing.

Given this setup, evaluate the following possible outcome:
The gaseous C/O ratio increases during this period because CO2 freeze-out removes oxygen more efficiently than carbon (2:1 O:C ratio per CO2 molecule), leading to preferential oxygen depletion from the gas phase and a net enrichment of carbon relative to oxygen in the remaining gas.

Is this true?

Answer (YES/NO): NO